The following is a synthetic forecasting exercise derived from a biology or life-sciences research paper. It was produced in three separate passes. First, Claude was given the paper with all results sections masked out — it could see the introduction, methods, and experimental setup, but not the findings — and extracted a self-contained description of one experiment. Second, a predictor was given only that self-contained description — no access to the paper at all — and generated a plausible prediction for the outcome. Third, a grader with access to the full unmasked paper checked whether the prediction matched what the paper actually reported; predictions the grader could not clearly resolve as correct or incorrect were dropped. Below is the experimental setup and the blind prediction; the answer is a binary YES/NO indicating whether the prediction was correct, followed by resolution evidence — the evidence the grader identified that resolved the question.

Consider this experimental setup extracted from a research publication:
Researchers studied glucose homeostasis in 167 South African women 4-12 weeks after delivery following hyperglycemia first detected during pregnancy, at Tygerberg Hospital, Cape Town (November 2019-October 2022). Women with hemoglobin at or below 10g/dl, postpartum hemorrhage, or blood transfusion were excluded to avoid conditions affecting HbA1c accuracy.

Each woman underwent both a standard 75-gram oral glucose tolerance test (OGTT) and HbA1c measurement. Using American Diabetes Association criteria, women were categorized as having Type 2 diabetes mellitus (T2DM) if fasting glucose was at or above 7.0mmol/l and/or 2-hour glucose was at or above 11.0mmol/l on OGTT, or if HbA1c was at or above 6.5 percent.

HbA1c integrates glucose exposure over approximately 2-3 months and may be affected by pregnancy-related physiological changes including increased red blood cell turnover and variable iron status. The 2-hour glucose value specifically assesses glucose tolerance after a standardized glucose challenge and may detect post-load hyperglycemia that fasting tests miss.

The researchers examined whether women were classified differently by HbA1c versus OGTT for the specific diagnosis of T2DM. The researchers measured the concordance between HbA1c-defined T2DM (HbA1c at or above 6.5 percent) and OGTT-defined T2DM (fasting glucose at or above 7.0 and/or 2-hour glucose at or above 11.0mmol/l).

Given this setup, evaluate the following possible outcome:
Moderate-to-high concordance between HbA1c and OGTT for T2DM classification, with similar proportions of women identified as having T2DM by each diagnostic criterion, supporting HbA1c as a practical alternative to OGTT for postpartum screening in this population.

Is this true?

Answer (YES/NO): NO